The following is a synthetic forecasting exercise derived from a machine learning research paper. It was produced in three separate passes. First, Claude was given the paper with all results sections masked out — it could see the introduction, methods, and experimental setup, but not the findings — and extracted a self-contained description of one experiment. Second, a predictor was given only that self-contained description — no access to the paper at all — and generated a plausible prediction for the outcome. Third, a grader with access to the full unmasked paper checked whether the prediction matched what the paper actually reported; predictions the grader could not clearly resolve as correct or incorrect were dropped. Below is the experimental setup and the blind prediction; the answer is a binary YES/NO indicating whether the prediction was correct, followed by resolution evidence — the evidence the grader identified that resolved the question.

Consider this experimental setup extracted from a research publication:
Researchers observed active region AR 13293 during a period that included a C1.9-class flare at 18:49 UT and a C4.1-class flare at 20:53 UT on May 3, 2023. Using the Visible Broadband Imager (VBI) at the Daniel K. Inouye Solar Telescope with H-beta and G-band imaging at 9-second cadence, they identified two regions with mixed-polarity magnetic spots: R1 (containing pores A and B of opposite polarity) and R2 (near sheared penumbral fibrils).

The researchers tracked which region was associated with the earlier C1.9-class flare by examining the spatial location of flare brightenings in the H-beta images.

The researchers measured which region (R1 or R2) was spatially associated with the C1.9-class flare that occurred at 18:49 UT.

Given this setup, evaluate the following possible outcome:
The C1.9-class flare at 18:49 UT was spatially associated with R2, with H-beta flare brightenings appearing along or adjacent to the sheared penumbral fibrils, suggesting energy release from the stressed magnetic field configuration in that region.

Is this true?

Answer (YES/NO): NO